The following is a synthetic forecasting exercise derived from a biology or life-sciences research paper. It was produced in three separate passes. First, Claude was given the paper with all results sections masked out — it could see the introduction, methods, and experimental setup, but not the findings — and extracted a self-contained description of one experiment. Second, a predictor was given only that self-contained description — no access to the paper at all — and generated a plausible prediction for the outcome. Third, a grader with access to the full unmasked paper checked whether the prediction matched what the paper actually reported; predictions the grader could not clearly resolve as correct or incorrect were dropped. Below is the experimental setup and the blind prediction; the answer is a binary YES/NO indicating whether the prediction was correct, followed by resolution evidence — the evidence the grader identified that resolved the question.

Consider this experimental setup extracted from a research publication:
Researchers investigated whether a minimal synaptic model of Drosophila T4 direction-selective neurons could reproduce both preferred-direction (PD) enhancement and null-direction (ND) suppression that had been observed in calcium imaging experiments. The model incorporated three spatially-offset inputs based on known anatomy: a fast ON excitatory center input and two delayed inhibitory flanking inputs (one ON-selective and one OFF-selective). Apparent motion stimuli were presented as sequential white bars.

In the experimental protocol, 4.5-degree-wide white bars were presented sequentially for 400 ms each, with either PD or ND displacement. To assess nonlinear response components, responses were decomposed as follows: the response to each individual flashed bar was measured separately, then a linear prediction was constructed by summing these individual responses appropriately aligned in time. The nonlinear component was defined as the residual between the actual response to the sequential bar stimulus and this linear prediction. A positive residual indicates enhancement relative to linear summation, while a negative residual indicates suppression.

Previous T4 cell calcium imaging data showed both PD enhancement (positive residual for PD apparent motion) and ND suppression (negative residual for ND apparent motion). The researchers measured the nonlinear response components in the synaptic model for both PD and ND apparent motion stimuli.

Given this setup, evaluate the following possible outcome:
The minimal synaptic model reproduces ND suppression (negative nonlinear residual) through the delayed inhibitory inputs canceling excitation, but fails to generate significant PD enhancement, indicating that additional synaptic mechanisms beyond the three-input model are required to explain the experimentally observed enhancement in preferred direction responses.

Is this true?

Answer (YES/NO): YES